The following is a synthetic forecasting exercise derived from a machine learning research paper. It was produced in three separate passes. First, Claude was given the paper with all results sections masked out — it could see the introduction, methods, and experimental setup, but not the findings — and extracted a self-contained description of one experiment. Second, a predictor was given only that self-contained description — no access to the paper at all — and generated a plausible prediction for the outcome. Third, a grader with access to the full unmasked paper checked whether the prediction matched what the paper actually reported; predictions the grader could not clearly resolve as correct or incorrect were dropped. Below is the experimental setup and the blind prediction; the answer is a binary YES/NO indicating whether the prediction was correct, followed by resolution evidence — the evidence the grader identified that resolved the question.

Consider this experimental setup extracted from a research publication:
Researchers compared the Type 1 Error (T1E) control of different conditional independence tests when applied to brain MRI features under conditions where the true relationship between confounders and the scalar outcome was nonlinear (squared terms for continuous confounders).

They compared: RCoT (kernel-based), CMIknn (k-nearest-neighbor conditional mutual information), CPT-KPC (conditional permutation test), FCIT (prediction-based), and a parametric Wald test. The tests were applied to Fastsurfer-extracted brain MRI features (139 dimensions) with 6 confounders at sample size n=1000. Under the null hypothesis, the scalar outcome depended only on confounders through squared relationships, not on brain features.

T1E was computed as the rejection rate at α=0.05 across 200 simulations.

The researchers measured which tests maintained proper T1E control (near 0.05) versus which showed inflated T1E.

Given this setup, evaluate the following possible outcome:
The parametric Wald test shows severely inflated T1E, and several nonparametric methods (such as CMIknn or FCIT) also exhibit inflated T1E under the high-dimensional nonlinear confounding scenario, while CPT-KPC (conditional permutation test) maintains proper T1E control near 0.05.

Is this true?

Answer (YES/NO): NO